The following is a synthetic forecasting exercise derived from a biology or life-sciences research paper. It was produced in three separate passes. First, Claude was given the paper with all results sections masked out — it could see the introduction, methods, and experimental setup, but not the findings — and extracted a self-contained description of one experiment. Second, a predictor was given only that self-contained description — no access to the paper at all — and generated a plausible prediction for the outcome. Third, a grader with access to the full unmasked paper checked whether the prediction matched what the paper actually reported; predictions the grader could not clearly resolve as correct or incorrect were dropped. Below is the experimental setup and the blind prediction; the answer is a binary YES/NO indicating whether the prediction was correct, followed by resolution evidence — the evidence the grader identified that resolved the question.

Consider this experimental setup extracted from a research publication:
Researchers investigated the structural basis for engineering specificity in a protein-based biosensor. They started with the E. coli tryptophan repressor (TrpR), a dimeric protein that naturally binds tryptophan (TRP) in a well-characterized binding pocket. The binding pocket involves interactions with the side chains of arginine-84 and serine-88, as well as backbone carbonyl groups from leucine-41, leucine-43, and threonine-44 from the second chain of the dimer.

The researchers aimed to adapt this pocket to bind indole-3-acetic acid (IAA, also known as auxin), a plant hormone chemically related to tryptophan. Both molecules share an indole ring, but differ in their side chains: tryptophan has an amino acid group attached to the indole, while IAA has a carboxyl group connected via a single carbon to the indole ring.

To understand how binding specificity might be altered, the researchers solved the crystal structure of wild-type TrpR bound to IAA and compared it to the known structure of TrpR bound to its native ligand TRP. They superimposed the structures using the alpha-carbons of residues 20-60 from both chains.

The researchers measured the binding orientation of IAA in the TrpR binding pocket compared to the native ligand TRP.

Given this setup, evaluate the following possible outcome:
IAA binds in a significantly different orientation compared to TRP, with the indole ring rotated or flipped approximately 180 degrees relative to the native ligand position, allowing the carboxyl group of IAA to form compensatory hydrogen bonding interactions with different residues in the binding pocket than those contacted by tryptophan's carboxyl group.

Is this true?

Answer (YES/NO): NO